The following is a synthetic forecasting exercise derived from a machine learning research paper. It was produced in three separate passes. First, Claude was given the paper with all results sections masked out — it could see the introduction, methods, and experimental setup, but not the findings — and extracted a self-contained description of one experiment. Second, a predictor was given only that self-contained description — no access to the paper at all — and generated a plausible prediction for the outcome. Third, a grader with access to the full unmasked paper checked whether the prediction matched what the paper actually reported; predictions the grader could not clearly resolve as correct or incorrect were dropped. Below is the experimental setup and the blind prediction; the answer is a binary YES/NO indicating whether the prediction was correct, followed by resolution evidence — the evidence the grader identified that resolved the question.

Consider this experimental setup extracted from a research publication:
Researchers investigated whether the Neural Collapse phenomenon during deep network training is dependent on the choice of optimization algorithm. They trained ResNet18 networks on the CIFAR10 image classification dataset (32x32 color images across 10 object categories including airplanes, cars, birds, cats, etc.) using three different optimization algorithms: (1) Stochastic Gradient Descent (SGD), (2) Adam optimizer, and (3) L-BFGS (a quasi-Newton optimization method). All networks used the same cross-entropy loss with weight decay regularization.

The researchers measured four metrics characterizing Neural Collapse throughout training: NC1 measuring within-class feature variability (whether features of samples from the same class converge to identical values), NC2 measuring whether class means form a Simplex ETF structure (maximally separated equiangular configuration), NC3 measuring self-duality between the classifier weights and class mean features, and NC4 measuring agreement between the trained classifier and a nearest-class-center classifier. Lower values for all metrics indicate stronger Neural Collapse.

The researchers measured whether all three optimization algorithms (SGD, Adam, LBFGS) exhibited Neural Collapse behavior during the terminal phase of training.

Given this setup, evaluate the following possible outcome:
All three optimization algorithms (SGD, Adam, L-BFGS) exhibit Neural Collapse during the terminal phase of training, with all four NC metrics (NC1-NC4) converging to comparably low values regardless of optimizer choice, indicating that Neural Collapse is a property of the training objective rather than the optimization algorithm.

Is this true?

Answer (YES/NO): YES